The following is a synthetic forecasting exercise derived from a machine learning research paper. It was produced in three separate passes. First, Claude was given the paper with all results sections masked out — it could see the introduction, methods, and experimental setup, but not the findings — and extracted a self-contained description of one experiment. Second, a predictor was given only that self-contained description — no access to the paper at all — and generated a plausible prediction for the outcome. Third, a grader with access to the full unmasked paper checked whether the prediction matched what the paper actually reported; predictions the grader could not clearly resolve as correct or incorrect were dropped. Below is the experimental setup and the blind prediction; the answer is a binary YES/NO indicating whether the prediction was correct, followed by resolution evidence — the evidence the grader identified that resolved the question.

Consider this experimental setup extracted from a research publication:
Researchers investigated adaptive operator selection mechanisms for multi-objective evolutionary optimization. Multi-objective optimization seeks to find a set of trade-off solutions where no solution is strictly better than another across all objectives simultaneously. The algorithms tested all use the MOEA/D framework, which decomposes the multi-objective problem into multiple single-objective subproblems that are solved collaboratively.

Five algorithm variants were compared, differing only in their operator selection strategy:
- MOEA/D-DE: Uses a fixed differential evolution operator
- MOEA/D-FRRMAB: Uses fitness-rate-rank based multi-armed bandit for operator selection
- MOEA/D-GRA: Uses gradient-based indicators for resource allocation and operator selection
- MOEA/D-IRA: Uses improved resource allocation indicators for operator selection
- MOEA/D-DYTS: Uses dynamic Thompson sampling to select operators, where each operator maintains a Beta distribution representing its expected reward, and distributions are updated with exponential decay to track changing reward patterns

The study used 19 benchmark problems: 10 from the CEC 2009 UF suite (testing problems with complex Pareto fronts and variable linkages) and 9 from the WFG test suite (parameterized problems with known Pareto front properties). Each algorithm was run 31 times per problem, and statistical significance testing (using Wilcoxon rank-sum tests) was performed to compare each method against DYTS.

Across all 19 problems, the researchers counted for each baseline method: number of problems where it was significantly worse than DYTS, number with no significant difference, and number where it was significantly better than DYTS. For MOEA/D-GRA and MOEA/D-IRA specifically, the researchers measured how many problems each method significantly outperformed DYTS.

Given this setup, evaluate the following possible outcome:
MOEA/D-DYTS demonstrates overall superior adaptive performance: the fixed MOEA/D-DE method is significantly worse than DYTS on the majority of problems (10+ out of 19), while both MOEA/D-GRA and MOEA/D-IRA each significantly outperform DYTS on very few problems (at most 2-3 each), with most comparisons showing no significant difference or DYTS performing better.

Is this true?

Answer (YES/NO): YES